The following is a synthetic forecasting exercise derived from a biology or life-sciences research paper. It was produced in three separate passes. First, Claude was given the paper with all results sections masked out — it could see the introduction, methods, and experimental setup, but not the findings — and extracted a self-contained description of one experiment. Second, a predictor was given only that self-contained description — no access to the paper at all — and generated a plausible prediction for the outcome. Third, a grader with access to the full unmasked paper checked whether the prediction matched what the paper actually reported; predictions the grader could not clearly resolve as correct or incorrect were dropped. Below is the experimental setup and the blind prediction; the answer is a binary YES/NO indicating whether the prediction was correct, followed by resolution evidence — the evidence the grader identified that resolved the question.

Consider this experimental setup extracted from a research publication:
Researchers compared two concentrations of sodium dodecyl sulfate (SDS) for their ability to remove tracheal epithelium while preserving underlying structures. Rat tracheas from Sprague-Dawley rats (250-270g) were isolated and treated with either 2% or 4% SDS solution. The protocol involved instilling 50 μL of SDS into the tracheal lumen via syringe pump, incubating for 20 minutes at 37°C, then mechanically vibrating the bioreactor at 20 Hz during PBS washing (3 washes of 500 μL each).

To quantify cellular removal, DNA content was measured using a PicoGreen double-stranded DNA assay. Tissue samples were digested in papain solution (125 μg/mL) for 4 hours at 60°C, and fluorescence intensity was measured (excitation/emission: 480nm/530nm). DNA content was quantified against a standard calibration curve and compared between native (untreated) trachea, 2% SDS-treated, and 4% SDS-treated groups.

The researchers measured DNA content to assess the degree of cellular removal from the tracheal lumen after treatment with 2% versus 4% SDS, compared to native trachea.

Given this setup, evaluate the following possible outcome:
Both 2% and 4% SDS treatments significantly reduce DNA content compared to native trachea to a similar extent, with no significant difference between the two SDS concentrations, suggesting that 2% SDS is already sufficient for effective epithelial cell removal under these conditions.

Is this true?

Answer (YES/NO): NO